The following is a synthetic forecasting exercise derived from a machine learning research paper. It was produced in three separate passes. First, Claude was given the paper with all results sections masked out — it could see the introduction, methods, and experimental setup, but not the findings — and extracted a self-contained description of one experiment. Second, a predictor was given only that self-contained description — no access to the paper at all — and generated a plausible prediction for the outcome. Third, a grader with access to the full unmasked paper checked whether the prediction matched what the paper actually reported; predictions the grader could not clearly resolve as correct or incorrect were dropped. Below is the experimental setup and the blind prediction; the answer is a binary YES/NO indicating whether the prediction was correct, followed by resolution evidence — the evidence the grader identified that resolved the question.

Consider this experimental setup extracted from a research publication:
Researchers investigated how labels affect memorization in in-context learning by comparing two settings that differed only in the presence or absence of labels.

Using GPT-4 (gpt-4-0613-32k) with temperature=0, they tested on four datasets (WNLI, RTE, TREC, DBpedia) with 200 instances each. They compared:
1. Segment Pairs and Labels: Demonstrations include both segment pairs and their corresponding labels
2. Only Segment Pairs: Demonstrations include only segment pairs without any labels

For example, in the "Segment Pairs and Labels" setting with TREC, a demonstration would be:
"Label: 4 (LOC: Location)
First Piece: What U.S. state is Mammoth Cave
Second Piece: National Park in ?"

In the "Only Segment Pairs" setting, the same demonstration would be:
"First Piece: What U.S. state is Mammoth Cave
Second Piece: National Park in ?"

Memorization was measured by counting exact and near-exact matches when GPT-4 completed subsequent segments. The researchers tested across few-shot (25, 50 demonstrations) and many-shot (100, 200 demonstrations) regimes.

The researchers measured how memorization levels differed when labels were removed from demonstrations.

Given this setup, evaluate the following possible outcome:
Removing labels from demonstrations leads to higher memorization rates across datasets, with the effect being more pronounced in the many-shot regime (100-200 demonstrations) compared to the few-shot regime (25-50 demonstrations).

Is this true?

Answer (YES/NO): NO